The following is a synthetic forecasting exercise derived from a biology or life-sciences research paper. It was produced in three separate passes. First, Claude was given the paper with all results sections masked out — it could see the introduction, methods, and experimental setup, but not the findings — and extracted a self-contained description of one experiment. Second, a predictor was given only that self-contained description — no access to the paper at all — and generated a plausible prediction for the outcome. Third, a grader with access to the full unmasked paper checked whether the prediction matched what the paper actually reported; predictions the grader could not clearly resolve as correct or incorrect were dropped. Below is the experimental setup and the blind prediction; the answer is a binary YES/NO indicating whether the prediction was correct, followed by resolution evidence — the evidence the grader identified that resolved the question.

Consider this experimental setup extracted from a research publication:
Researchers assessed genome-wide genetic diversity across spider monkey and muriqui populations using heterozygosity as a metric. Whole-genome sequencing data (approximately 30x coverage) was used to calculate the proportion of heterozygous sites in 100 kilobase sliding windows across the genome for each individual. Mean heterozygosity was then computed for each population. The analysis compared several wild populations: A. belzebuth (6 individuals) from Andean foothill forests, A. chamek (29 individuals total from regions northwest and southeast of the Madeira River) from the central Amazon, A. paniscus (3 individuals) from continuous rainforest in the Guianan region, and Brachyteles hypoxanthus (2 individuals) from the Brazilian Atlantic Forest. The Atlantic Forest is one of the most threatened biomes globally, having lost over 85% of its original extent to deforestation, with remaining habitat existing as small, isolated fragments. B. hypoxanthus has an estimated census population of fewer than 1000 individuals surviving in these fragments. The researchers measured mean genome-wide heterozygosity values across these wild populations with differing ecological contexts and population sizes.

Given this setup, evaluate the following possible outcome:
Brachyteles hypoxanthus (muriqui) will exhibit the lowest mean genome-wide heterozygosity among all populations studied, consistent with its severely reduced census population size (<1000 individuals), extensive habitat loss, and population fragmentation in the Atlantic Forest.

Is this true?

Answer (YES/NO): NO